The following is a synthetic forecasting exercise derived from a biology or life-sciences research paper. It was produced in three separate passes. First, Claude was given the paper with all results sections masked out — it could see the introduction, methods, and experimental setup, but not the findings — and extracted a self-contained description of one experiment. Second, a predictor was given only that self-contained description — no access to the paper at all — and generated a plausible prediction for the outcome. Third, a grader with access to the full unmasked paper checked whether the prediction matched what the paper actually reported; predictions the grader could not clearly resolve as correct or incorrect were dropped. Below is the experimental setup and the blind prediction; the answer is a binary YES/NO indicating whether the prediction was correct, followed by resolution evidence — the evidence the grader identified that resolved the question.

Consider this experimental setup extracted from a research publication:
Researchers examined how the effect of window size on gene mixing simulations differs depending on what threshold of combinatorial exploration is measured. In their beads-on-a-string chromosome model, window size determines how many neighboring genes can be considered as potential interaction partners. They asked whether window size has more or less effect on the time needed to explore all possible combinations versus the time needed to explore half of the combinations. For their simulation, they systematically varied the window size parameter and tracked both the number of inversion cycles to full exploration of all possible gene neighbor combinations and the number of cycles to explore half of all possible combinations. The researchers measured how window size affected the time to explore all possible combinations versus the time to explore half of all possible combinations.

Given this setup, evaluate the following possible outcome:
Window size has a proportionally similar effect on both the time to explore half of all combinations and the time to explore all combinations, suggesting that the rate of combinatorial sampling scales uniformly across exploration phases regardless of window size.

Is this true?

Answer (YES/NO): NO